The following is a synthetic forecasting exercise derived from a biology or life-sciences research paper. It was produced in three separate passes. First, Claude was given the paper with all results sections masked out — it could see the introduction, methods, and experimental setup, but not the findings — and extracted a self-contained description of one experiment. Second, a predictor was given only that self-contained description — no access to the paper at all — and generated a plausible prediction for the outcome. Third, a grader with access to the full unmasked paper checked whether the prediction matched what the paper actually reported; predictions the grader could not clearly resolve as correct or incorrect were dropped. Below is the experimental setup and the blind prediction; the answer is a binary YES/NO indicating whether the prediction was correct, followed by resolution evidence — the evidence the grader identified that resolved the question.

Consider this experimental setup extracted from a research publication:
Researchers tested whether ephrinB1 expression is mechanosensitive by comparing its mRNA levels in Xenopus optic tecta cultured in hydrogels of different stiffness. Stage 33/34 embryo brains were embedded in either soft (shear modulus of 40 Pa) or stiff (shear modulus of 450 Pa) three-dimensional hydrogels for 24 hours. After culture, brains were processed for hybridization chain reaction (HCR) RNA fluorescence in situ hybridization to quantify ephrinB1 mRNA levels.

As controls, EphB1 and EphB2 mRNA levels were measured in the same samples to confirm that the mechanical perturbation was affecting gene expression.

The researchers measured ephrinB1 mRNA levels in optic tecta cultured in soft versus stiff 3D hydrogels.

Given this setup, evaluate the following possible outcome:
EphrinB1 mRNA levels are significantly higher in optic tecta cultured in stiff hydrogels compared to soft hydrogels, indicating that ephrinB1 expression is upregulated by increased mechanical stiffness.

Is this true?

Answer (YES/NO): NO